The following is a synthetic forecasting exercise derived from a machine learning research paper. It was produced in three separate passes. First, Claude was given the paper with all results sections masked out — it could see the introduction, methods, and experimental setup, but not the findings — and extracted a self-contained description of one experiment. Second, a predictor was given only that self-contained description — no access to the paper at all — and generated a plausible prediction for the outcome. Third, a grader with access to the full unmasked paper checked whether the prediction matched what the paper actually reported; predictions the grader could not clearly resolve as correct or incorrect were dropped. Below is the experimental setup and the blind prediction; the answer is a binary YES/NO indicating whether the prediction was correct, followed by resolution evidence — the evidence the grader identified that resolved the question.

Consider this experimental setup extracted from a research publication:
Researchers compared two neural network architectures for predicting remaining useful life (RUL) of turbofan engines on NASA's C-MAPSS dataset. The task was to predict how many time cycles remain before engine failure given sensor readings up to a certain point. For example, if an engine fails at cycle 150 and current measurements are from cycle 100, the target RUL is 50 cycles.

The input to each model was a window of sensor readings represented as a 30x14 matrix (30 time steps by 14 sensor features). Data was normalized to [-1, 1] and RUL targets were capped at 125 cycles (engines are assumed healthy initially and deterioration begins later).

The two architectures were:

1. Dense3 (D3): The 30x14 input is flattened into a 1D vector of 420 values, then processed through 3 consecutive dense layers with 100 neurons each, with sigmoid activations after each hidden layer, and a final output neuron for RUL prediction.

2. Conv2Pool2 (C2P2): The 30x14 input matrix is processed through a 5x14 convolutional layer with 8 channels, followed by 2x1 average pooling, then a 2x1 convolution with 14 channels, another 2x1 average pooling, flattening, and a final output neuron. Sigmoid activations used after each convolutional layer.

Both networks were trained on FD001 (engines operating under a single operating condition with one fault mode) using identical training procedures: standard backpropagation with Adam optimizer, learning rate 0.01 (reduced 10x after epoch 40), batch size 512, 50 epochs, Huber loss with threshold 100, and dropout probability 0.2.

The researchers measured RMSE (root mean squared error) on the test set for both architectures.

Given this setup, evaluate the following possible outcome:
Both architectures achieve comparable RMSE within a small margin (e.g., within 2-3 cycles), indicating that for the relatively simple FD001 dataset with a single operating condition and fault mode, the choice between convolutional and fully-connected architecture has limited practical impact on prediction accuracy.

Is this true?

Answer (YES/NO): NO